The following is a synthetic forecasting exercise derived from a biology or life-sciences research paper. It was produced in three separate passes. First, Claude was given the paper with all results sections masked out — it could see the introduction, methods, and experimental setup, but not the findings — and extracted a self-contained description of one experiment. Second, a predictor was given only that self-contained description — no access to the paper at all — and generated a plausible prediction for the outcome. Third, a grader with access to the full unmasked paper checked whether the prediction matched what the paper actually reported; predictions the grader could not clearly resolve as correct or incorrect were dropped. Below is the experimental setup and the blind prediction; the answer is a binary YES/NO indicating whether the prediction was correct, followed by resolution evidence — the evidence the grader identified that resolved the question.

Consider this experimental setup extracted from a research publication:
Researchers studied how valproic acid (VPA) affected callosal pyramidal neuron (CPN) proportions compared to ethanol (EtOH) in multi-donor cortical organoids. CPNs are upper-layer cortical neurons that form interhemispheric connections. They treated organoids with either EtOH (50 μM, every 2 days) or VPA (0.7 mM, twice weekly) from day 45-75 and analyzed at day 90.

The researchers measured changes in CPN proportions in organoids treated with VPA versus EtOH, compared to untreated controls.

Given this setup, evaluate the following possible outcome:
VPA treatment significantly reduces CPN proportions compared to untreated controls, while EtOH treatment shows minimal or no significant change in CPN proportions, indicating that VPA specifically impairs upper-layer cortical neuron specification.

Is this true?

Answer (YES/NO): NO